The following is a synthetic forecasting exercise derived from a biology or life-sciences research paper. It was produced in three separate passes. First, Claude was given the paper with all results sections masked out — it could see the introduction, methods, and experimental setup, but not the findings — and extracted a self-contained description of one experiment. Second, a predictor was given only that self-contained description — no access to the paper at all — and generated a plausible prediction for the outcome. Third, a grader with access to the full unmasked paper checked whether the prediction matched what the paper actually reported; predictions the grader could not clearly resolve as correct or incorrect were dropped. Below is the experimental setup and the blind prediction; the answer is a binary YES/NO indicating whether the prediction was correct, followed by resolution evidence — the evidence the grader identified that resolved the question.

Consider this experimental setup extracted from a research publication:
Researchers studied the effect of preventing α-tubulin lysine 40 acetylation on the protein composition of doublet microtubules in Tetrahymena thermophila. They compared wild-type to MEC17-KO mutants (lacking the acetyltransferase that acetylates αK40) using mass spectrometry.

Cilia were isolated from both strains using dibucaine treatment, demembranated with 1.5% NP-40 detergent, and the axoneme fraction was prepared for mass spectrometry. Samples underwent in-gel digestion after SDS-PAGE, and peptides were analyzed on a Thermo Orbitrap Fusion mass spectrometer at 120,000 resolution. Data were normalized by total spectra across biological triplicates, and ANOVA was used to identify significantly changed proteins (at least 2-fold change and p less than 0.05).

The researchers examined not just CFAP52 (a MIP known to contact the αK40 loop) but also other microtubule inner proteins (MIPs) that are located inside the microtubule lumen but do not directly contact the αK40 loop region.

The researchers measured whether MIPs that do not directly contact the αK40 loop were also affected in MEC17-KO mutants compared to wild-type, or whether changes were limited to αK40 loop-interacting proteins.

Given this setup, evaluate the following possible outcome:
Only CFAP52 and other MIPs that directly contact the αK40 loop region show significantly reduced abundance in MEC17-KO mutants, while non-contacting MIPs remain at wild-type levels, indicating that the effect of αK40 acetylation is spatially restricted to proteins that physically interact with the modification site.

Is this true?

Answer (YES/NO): NO